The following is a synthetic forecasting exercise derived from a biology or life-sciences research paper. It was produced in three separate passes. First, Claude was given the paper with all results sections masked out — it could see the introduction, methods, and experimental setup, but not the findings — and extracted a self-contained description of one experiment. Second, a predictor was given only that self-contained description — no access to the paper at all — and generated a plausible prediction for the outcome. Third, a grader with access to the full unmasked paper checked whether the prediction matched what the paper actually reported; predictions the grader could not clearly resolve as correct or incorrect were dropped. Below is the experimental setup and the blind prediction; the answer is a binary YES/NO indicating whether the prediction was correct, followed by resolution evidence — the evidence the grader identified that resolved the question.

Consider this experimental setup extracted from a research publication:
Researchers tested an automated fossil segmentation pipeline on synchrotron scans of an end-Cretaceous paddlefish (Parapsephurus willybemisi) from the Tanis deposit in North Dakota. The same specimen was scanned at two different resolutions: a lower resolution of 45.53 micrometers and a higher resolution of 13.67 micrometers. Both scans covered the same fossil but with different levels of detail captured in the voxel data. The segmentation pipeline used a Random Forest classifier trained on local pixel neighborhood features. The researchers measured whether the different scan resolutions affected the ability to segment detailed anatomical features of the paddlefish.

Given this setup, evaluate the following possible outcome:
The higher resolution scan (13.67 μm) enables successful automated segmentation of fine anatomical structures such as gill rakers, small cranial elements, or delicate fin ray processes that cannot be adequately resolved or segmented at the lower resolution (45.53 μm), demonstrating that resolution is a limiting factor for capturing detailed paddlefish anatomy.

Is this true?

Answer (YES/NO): YES